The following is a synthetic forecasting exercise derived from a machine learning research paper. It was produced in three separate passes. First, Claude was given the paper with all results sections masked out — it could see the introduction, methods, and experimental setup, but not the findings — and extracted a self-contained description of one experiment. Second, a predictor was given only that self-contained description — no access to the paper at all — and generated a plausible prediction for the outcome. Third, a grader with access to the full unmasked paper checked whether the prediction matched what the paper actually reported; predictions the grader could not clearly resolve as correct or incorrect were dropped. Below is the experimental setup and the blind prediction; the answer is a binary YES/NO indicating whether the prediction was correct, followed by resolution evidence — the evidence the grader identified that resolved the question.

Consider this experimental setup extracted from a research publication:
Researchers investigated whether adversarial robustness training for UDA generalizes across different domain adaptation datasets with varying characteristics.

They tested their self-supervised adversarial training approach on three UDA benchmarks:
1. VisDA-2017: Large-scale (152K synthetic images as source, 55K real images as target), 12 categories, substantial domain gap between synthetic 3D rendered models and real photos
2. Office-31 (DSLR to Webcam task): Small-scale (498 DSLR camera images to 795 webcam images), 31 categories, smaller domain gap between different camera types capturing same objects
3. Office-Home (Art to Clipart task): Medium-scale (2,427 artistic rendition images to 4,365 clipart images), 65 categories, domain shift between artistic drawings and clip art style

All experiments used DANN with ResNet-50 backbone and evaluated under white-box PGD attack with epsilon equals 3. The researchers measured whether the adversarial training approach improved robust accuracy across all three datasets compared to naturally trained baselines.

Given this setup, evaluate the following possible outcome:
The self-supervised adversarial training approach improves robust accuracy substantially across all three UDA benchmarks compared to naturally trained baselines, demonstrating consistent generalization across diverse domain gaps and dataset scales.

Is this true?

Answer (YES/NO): YES